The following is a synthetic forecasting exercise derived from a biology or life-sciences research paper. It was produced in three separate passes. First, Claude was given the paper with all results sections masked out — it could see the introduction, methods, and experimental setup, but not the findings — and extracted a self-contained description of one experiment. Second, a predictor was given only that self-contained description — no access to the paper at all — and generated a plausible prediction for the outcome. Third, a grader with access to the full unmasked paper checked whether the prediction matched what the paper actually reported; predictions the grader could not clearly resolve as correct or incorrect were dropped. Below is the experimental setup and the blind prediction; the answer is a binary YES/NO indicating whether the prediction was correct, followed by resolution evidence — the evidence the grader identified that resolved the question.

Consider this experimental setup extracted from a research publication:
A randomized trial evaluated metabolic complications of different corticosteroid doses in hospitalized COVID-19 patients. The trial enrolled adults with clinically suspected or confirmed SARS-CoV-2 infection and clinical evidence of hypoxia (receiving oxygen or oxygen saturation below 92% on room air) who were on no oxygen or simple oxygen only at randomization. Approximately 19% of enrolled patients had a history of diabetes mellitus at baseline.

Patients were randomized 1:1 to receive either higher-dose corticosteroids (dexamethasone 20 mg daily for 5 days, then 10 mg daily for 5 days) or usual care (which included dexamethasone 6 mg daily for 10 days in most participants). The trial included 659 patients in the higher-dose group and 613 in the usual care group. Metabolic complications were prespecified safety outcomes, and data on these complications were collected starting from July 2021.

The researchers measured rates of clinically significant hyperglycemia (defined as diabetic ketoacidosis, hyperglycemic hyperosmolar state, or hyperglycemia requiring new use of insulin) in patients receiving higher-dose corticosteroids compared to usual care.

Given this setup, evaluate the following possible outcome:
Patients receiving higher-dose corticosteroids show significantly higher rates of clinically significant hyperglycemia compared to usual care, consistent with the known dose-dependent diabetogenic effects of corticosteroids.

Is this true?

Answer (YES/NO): YES